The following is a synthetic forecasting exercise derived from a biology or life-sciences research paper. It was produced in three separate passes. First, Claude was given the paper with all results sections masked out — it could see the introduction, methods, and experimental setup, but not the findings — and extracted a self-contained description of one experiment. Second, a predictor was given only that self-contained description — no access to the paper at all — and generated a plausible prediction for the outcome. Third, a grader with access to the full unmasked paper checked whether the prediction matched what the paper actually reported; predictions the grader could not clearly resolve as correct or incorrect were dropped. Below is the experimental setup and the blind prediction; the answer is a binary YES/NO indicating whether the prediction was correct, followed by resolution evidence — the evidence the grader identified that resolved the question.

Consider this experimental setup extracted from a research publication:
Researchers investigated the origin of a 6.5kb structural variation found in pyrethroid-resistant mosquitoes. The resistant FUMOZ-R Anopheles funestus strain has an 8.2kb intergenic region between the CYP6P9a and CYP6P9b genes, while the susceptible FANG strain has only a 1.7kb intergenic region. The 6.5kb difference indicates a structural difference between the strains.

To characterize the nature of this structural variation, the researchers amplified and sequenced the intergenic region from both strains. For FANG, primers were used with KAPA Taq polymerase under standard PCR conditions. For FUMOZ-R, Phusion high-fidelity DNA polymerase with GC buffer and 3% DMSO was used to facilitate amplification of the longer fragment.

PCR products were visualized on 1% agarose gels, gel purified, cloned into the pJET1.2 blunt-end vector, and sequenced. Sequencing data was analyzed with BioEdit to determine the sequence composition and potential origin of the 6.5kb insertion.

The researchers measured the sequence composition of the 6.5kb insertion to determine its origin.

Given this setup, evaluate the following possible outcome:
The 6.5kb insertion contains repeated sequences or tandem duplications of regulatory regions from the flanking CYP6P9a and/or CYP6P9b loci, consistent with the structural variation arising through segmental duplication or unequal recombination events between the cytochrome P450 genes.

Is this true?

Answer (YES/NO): NO